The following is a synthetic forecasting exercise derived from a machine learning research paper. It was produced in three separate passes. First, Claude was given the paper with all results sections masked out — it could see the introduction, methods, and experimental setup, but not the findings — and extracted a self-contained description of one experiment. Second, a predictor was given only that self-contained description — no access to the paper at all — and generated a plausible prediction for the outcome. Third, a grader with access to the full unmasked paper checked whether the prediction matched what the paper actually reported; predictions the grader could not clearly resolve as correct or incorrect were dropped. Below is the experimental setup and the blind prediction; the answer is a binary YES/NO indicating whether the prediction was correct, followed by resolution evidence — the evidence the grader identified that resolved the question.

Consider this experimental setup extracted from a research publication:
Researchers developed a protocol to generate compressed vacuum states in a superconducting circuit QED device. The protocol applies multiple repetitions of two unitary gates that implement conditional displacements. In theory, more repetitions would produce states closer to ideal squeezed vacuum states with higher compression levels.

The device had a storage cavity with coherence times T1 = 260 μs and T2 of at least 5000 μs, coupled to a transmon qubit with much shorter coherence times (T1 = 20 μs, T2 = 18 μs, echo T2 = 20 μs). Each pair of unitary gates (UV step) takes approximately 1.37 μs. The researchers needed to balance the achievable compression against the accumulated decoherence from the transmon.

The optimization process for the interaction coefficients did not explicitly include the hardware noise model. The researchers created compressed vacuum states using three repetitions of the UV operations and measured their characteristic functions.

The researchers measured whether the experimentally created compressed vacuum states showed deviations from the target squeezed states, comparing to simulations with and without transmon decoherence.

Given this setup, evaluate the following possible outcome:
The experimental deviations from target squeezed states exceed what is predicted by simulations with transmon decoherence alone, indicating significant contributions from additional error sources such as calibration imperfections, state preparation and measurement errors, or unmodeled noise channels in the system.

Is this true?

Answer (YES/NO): NO